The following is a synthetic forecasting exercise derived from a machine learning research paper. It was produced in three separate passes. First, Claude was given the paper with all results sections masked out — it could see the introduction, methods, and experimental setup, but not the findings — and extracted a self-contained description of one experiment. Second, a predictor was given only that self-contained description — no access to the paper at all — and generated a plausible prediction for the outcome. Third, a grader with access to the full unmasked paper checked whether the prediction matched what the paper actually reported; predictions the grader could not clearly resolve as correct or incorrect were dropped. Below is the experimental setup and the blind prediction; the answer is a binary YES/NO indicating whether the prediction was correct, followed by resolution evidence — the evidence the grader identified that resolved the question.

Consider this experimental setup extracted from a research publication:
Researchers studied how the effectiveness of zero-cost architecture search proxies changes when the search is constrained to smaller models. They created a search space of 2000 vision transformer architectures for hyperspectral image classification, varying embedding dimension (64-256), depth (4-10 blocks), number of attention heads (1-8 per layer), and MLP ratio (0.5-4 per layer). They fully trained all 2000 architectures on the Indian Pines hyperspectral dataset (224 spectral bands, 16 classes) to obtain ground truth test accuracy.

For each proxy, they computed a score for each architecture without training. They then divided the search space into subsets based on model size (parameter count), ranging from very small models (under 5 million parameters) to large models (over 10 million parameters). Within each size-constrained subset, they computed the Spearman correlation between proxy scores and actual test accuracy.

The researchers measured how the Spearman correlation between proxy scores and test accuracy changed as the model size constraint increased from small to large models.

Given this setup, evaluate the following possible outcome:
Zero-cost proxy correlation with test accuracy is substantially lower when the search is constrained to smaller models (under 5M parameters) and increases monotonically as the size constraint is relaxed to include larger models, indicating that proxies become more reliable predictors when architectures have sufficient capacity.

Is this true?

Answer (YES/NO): NO